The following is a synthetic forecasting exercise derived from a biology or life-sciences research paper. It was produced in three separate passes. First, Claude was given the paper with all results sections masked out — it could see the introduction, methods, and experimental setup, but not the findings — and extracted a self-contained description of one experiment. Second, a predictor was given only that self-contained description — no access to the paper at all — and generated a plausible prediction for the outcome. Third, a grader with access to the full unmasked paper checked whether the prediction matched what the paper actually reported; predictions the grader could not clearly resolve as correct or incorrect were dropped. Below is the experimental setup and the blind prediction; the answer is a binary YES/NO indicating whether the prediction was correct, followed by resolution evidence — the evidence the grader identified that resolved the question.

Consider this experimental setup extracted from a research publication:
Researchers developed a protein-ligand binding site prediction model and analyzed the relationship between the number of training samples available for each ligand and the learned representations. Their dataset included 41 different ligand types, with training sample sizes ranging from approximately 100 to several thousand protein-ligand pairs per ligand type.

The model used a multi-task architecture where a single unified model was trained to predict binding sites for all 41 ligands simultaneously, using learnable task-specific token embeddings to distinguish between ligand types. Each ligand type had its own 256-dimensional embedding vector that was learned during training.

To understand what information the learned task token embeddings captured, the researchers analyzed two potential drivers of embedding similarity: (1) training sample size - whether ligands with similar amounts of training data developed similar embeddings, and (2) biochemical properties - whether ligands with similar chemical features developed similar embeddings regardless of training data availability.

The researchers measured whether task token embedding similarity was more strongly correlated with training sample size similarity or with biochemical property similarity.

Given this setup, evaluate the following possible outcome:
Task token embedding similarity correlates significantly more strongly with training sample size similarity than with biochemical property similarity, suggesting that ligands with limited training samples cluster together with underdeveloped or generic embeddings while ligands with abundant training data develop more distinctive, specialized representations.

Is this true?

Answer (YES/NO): NO